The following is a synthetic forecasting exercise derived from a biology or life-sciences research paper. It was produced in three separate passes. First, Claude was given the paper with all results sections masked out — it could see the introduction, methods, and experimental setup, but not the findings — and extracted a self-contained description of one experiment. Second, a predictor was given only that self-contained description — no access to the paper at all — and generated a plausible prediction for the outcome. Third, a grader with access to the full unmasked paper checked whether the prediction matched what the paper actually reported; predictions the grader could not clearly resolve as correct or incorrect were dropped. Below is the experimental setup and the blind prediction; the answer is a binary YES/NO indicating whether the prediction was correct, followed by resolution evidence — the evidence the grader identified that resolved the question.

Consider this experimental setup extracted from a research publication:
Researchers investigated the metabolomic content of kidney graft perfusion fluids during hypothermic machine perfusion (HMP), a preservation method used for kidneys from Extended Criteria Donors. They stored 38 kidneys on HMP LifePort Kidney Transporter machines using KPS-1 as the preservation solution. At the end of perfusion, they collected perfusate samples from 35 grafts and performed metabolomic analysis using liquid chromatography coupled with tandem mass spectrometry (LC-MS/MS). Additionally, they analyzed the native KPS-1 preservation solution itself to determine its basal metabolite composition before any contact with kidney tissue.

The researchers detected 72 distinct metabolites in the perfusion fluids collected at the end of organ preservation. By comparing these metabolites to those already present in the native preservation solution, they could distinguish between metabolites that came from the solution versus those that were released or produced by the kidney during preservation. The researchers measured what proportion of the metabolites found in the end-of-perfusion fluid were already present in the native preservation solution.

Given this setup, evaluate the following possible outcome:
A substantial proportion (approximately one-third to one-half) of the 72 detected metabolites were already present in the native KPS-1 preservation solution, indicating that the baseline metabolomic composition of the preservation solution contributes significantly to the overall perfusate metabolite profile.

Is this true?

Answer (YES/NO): YES